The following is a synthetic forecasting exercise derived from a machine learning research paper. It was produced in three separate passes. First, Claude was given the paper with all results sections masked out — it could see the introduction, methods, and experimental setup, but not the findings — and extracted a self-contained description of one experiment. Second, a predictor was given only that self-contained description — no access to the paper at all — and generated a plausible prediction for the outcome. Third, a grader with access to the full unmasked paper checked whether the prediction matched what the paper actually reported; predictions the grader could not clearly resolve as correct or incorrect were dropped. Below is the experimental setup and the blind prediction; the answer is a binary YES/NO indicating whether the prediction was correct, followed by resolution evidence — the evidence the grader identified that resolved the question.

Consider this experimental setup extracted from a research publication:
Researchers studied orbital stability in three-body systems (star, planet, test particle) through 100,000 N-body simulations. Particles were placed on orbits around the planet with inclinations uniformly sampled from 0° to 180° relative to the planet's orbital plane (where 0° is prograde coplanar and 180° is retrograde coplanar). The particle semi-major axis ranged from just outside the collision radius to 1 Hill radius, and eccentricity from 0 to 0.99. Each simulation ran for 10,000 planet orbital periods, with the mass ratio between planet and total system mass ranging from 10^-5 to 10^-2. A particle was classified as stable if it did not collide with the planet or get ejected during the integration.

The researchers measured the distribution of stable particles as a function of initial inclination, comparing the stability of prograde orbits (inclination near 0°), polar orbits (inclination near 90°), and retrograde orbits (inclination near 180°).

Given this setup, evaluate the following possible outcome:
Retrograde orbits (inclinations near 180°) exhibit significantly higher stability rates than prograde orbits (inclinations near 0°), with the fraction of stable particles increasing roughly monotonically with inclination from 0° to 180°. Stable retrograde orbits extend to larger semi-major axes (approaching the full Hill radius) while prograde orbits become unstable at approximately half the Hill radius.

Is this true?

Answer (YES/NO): NO